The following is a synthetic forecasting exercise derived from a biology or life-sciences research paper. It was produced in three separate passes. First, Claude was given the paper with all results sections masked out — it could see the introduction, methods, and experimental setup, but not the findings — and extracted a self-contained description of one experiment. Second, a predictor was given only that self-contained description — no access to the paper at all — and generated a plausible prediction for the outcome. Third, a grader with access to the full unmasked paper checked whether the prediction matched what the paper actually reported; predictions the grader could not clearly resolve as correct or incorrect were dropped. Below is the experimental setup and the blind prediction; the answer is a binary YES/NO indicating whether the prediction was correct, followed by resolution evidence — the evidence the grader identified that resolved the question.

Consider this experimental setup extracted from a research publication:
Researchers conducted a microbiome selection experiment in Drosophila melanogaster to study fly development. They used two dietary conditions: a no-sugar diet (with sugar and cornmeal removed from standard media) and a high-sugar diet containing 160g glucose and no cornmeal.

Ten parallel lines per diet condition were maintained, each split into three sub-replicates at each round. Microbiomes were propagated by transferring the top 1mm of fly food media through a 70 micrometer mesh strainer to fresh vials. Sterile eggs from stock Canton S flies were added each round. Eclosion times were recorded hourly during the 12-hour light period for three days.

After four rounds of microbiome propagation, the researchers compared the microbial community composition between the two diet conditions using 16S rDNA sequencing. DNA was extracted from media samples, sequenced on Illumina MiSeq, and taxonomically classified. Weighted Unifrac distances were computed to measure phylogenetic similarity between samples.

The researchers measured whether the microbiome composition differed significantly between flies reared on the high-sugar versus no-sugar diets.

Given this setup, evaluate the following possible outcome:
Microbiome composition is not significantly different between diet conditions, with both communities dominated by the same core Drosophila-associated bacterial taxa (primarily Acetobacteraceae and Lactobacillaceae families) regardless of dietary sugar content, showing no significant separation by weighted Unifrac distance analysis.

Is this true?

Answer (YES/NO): NO